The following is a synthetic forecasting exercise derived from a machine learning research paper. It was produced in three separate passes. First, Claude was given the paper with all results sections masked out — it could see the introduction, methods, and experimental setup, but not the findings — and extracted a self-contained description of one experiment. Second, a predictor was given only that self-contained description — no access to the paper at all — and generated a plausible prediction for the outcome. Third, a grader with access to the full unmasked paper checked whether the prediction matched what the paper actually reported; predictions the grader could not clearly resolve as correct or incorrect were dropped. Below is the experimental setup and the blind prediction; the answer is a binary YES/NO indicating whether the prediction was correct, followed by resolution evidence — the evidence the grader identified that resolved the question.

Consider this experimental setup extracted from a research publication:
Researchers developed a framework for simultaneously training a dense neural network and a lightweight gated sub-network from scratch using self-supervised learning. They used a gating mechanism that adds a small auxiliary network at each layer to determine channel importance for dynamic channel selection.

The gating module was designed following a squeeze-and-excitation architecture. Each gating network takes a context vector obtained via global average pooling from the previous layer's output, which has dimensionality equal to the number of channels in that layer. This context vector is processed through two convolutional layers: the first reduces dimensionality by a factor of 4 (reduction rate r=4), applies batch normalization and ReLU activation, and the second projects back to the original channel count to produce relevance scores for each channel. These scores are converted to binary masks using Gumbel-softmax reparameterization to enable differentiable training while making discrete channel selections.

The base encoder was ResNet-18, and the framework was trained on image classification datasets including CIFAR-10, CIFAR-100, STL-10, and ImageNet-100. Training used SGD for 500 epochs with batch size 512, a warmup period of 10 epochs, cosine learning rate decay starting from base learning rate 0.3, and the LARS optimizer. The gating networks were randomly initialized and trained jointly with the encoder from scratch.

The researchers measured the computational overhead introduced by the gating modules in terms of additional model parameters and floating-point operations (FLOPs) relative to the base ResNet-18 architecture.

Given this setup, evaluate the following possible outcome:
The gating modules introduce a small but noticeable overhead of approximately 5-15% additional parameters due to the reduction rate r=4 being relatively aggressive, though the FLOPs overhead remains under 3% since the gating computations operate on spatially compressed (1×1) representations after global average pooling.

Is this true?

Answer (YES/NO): NO